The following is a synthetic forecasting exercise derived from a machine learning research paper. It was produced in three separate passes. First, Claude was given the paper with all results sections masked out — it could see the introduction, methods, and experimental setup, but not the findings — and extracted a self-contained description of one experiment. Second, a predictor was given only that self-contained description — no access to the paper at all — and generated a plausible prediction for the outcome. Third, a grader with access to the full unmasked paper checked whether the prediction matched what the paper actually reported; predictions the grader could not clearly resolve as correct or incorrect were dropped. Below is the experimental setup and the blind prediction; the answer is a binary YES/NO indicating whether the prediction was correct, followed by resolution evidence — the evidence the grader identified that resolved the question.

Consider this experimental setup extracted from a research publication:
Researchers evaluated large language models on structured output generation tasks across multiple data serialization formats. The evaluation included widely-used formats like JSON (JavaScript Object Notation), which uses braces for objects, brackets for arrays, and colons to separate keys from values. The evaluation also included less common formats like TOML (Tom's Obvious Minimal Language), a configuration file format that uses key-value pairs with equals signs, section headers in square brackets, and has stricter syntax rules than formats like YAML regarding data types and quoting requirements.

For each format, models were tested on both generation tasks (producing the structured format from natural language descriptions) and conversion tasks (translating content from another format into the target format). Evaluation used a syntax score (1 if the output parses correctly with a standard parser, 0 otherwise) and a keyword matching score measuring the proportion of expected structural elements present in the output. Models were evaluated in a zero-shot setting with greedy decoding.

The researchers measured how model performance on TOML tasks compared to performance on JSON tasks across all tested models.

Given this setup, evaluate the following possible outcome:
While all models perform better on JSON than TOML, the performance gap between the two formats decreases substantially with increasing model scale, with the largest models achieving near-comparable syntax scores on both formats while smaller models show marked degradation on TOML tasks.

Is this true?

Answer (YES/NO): NO